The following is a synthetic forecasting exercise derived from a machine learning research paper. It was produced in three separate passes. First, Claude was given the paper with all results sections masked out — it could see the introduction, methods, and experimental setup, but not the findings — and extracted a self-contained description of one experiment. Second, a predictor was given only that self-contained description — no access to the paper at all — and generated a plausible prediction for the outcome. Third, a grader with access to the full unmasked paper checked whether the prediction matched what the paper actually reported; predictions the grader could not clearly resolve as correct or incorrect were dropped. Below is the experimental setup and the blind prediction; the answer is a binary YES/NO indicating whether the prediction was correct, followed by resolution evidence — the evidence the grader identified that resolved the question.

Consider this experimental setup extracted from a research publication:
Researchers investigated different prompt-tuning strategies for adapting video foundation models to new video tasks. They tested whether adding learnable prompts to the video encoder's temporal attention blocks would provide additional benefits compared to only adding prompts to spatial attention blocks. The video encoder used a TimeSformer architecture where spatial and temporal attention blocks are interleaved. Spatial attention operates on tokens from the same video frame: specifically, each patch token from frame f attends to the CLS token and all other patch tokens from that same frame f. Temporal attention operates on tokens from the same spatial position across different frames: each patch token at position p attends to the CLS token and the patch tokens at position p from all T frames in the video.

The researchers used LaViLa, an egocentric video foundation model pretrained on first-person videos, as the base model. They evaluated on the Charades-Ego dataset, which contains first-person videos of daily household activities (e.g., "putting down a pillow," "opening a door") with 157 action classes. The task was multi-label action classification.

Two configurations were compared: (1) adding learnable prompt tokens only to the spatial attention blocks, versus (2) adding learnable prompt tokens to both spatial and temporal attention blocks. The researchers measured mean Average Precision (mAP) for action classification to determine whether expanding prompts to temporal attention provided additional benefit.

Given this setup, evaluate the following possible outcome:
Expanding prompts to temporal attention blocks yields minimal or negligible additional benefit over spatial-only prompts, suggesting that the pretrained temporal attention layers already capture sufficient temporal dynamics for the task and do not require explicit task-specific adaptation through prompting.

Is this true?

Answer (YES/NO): YES